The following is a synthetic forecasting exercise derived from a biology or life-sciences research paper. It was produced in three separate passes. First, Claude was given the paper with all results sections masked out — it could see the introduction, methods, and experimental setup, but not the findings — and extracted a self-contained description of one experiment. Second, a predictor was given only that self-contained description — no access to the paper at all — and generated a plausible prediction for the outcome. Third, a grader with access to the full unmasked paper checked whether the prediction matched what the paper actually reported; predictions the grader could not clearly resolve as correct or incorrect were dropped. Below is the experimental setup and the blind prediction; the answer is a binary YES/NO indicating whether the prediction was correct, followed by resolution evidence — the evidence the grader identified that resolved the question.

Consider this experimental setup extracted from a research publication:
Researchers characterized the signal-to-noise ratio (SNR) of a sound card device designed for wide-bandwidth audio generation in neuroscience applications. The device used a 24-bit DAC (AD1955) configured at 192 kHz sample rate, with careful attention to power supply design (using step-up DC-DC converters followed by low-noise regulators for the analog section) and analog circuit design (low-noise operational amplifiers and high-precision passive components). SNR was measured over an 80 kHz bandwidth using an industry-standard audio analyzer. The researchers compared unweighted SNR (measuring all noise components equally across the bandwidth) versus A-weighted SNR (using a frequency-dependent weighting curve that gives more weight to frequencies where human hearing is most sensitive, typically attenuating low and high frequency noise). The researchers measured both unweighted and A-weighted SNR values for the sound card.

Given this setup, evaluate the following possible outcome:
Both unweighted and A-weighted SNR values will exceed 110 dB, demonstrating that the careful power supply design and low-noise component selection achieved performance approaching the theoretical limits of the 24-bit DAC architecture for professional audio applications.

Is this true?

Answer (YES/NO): NO